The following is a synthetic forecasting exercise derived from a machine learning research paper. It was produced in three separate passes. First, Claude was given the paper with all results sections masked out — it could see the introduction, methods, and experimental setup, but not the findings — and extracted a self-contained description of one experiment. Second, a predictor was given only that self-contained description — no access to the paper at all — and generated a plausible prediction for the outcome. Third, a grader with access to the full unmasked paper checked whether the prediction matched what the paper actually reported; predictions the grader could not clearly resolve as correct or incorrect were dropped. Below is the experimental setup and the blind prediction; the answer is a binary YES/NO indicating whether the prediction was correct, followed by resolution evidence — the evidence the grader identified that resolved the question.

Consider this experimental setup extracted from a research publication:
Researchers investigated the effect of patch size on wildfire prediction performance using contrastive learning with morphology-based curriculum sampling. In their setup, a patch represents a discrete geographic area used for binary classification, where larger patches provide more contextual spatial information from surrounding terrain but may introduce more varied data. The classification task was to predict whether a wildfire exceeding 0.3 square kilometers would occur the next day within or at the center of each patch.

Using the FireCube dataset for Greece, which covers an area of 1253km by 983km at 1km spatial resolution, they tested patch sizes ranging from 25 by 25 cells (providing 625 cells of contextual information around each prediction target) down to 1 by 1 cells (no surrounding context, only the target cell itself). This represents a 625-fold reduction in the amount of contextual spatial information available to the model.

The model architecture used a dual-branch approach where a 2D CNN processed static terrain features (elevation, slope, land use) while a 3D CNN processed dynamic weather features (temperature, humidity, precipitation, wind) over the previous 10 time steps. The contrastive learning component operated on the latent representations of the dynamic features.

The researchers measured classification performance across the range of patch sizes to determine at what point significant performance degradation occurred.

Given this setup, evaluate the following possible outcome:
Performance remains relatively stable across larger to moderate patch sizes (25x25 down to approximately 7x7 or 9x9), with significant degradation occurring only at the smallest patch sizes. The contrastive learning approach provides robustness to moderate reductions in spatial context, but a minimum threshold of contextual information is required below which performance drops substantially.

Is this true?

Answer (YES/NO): NO